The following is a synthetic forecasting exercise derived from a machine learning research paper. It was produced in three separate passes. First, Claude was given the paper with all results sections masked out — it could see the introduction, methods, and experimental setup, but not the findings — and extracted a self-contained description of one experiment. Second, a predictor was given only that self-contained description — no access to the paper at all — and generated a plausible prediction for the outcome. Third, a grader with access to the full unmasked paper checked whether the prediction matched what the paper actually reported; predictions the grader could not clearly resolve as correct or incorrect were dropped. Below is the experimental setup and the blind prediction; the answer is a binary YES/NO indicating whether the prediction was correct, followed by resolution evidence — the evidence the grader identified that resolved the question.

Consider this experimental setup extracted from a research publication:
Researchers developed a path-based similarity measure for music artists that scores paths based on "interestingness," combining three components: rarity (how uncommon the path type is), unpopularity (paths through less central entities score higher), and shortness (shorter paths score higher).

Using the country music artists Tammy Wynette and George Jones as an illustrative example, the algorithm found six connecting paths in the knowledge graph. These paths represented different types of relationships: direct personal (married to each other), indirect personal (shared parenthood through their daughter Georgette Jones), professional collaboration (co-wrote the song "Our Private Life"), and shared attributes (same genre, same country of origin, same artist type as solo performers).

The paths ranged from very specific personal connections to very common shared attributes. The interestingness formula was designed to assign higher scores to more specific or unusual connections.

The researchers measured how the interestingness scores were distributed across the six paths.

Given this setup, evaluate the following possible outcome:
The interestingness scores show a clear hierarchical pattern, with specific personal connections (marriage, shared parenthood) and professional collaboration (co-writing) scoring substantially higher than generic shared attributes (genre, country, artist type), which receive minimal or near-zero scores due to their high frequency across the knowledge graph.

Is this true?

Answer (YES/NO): NO